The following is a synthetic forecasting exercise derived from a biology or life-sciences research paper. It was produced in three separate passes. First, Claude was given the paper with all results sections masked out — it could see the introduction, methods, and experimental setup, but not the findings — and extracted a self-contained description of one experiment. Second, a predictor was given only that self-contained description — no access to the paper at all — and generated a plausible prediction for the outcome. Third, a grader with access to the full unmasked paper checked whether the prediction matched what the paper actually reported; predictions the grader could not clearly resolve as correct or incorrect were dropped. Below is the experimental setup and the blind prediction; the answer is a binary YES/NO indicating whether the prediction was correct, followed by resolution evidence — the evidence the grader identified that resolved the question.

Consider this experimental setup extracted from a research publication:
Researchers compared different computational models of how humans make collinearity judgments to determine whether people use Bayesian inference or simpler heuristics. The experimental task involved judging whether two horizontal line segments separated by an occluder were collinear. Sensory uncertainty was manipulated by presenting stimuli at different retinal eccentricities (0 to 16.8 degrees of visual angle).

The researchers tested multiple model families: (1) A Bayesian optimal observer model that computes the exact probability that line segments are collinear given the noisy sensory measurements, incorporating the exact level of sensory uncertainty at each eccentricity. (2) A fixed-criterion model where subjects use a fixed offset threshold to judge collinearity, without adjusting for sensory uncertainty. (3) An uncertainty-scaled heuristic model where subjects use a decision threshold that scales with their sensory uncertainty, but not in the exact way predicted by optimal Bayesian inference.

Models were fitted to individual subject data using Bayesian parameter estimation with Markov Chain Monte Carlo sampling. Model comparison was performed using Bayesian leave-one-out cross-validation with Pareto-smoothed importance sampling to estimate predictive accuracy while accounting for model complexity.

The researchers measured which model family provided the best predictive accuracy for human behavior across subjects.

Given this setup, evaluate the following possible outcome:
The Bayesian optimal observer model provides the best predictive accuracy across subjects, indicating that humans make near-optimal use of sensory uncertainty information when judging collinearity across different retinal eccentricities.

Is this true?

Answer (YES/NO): NO